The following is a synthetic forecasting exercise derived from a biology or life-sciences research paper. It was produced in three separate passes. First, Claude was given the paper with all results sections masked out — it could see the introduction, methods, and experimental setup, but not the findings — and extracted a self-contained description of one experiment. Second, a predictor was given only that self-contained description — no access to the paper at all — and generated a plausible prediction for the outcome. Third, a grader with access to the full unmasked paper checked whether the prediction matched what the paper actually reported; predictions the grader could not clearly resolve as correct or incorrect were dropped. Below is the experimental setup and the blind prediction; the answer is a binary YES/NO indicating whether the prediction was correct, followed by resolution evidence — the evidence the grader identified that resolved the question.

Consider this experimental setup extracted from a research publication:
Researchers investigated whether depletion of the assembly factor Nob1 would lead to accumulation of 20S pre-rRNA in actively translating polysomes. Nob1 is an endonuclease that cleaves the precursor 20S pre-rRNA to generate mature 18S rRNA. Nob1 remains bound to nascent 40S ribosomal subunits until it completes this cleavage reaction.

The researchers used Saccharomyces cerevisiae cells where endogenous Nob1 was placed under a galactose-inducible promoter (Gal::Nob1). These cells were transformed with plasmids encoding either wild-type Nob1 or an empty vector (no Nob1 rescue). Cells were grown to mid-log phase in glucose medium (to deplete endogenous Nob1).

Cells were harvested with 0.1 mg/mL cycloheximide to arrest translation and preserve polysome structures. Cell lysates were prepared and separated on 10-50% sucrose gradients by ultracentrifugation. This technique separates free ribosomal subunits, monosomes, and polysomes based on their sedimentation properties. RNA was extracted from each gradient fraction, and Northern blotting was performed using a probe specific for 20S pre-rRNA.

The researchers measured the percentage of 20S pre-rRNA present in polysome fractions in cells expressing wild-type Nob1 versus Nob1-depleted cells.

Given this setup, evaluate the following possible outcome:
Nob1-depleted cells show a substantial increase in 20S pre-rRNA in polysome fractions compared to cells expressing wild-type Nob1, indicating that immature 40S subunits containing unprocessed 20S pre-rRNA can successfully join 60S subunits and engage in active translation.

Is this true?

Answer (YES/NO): YES